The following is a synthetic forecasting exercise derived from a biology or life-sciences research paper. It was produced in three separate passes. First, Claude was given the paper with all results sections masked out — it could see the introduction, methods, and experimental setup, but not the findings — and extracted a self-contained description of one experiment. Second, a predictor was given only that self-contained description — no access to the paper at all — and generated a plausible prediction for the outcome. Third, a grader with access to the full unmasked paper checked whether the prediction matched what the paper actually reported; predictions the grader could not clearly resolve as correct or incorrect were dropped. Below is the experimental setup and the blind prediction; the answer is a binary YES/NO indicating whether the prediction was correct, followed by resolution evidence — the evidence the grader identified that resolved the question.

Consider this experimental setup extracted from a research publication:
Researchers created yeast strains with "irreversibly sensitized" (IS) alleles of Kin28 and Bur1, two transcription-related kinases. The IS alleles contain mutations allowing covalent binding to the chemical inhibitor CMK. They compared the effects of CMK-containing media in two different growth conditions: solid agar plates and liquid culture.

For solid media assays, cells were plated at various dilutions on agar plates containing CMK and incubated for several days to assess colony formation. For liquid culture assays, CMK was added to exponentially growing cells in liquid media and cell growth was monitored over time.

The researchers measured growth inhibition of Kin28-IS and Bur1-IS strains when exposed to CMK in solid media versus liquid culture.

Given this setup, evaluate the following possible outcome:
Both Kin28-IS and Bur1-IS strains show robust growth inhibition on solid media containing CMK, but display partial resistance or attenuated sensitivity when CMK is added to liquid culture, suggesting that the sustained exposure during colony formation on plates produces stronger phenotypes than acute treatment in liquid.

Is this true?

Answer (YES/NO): YES